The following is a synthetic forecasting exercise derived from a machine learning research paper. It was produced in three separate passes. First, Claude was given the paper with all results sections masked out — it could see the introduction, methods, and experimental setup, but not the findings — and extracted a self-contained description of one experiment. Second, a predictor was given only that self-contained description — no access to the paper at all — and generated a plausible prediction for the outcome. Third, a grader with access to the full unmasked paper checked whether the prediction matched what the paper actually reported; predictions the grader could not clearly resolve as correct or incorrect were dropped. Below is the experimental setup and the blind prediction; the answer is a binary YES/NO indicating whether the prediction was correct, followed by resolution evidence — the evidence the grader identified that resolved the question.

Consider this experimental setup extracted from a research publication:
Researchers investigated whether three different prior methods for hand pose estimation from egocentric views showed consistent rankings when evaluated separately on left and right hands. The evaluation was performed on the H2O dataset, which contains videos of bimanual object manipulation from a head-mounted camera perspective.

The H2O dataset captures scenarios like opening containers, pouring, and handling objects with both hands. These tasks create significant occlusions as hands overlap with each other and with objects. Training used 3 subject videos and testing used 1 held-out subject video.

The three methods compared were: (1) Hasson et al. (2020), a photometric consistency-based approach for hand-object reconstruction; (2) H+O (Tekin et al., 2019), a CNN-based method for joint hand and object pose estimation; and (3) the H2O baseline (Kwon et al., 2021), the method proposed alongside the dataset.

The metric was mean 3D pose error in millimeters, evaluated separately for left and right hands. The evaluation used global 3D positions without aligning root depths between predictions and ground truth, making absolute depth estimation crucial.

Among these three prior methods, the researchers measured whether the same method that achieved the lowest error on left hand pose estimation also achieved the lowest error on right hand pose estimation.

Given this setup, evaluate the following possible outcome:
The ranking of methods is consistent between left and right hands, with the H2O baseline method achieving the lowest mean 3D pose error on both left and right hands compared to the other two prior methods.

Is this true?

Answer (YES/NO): NO